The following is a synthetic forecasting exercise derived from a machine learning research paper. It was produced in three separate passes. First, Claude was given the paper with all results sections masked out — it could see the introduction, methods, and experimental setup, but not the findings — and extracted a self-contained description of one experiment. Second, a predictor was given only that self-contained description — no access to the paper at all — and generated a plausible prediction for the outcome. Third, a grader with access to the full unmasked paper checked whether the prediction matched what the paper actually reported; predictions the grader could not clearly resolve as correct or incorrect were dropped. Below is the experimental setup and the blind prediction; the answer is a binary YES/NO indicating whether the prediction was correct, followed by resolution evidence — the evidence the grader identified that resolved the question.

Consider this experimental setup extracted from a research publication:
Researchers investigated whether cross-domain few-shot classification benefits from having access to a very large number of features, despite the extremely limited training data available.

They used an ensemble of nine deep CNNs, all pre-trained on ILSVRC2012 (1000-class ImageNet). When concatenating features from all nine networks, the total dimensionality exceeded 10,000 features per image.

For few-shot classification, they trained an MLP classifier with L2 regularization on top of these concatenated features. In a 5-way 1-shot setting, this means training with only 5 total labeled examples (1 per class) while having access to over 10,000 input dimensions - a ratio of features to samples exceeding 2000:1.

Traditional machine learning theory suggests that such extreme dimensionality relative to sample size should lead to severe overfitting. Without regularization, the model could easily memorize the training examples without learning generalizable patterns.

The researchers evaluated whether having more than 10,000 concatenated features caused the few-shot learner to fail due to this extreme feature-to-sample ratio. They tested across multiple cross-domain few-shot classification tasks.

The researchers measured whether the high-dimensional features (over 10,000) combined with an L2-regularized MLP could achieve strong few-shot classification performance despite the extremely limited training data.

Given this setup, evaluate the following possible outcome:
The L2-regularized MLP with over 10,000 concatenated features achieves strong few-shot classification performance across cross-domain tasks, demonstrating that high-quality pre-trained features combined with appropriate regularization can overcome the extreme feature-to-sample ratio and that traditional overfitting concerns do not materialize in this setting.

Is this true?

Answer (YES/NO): YES